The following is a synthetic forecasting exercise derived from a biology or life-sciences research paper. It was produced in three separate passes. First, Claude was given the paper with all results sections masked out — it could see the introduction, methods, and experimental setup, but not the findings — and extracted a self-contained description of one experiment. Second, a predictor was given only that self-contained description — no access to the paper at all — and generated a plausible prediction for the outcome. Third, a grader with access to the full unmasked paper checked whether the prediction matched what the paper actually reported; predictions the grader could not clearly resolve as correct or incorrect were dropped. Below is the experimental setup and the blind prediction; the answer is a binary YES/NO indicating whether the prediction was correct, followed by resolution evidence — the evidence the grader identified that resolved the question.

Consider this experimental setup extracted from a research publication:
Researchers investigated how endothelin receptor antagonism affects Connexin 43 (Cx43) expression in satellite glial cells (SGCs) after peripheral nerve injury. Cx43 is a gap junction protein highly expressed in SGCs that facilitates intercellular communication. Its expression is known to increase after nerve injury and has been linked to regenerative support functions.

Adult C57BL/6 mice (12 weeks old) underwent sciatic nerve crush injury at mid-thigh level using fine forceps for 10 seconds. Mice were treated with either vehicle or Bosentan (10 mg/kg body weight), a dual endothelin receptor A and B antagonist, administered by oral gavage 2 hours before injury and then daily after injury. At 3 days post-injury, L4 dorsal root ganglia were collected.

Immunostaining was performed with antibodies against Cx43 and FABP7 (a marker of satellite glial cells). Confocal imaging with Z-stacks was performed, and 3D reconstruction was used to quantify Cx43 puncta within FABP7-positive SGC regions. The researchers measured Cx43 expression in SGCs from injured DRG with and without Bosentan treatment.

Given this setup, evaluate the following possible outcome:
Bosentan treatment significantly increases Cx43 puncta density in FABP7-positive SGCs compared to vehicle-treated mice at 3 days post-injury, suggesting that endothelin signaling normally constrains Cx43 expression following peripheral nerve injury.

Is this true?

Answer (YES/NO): YES